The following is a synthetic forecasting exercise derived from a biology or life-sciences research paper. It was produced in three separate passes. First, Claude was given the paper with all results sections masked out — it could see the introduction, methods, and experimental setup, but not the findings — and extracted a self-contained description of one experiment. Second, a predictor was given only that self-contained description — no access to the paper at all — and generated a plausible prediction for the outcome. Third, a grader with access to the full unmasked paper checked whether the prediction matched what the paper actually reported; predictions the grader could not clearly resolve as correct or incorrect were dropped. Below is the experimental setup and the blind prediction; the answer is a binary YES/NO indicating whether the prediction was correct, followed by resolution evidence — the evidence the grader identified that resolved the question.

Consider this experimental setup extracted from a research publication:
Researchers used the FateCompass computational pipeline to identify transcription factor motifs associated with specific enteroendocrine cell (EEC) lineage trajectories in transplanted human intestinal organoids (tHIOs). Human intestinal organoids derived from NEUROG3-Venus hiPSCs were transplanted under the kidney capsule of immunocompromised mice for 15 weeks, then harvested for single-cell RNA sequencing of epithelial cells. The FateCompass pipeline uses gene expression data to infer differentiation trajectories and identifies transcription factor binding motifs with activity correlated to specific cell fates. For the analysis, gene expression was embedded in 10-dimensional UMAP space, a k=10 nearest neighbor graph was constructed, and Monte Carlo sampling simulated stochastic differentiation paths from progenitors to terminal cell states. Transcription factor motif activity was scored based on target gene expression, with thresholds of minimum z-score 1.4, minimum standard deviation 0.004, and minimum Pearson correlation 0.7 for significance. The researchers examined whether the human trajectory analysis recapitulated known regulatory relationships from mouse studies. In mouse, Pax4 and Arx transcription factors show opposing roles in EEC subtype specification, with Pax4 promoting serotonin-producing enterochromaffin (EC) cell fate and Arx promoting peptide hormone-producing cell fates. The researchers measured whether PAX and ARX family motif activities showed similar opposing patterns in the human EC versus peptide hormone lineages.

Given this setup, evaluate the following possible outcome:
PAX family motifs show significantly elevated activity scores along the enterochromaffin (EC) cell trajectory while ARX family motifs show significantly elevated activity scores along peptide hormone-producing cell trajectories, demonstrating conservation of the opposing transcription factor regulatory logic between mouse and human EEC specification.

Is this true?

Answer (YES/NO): YES